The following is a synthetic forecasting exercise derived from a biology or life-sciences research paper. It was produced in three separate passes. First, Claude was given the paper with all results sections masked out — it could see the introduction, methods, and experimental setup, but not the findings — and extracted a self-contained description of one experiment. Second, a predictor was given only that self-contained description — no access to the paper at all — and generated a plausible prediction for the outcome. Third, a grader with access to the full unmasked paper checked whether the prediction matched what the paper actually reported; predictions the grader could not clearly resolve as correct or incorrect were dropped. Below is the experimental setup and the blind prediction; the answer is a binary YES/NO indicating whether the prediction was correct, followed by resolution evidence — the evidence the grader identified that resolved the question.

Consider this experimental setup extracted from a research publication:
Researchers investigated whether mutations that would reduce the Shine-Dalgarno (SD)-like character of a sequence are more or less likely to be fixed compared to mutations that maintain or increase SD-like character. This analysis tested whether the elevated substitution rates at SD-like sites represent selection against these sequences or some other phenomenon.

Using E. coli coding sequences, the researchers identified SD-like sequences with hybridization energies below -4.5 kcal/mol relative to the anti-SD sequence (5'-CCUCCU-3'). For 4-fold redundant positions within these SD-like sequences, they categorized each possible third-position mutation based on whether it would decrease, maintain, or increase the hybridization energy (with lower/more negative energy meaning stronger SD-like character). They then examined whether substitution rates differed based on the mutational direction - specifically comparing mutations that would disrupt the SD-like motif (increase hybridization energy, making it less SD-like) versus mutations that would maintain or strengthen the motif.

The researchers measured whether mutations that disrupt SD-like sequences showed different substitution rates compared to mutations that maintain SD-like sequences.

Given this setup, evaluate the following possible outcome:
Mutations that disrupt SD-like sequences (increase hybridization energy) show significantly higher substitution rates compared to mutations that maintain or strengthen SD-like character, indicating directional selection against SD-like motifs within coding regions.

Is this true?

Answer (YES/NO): YES